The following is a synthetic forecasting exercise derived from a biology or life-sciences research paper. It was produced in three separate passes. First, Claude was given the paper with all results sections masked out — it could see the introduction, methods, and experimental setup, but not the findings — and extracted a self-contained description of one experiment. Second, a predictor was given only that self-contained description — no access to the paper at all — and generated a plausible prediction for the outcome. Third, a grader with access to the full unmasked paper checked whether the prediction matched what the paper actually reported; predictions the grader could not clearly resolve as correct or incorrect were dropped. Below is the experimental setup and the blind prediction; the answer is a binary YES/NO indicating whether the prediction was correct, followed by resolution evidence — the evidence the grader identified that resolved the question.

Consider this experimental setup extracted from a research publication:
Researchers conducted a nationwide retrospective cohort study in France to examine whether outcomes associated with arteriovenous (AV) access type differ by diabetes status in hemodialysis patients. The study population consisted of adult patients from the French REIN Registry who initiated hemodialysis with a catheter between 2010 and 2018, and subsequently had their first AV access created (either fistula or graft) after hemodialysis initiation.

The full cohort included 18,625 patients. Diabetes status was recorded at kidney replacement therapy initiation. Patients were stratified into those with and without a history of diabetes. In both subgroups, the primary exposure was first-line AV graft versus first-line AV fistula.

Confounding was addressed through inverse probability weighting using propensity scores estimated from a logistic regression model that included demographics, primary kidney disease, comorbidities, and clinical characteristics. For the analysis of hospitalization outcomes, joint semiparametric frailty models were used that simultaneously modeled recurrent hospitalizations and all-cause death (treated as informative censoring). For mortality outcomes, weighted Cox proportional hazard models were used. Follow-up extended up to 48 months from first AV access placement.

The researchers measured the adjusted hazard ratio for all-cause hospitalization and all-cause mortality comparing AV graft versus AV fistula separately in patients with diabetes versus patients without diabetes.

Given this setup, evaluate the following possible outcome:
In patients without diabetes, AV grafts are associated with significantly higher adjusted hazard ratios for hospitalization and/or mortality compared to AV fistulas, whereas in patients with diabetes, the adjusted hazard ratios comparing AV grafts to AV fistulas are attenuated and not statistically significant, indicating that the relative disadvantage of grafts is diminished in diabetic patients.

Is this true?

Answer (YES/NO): YES